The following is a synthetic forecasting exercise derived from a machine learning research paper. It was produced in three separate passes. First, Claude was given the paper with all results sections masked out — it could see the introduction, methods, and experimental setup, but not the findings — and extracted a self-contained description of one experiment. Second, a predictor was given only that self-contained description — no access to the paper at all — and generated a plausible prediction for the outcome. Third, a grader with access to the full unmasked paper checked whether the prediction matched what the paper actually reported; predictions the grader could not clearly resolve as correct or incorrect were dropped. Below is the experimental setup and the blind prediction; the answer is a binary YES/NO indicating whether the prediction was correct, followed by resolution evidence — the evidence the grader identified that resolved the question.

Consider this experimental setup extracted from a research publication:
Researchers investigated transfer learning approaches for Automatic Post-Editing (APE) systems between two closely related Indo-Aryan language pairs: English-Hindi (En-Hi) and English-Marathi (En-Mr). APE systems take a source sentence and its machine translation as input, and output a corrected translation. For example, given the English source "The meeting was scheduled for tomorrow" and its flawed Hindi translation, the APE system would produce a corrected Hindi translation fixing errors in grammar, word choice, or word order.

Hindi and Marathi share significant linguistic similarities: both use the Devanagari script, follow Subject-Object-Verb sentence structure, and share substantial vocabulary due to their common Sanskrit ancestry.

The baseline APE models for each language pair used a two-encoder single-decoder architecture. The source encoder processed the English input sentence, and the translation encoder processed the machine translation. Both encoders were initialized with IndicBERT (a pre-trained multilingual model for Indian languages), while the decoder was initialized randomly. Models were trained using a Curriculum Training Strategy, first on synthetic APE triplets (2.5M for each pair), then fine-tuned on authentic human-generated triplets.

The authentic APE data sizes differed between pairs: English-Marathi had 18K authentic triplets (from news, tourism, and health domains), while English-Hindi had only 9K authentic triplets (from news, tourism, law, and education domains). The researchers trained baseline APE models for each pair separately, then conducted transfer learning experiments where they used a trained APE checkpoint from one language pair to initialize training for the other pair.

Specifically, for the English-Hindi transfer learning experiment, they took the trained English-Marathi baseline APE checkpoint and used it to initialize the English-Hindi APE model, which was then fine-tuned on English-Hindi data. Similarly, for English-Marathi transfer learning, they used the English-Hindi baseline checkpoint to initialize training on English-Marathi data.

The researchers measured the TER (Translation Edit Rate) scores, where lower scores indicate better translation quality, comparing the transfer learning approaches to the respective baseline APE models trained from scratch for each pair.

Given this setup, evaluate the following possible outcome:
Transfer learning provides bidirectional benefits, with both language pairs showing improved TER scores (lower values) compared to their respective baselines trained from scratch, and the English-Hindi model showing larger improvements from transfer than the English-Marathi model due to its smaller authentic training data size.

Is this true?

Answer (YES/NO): NO